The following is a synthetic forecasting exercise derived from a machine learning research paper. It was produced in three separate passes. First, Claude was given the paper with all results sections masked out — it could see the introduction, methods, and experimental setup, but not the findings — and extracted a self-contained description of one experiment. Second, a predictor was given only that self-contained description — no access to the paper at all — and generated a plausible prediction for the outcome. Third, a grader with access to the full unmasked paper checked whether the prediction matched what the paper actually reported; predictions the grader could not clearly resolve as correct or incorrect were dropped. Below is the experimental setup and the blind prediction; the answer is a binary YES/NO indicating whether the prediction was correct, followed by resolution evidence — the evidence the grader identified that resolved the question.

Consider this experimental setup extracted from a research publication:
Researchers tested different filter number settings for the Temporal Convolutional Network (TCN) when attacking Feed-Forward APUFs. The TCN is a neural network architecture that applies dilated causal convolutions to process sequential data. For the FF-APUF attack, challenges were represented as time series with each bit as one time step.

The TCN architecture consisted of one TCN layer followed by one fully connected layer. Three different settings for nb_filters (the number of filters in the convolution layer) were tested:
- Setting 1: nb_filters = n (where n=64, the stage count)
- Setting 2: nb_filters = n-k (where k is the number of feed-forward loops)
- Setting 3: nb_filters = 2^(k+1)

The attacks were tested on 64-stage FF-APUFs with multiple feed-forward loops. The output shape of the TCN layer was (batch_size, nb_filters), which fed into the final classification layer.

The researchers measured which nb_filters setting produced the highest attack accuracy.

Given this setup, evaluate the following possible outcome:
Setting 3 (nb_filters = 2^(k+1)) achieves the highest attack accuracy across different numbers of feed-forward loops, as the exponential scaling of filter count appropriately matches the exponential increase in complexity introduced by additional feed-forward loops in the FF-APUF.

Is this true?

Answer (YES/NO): YES